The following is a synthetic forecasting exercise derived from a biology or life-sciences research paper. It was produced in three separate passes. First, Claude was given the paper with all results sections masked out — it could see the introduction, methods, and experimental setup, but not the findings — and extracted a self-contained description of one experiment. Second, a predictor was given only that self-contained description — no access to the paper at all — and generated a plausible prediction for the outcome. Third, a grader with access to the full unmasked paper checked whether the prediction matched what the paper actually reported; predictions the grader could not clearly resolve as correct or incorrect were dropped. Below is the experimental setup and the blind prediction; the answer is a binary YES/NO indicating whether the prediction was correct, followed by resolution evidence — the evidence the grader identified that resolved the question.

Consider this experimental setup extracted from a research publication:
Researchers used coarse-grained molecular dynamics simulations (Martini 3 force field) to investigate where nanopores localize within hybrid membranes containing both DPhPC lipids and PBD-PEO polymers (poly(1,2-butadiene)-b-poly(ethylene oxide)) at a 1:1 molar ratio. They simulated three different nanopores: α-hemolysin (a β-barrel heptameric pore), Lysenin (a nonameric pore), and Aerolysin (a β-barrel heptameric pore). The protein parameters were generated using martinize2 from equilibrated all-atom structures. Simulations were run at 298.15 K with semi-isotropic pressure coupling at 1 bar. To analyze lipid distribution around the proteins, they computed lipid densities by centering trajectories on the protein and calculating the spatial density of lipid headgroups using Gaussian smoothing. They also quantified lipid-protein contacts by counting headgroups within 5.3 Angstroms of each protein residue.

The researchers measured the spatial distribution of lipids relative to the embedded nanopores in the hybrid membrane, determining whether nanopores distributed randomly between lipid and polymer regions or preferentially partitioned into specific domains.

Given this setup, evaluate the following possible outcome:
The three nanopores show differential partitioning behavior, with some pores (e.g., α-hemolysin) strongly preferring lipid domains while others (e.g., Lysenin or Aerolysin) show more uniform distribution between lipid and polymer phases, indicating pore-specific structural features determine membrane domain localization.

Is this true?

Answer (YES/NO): NO